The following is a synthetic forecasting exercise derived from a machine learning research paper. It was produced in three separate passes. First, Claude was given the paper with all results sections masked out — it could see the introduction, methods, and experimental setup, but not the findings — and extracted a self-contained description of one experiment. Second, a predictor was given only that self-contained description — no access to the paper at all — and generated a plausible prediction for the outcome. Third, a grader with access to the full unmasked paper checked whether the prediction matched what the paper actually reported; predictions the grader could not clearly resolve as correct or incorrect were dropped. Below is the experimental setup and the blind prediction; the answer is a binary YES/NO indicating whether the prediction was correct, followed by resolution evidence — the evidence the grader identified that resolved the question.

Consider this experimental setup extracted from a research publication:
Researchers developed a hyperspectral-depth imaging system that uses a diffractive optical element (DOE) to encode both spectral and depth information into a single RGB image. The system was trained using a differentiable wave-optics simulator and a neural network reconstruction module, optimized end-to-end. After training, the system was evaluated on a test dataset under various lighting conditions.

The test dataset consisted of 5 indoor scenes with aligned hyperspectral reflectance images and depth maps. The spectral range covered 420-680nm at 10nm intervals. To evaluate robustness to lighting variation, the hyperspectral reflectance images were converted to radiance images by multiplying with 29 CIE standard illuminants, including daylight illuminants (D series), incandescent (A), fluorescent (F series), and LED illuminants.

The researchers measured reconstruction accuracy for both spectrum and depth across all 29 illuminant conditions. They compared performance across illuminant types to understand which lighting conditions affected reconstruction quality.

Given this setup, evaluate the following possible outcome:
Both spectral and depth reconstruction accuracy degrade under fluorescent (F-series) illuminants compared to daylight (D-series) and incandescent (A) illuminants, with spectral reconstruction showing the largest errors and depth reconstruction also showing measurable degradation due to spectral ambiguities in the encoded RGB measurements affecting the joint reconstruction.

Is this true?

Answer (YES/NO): NO